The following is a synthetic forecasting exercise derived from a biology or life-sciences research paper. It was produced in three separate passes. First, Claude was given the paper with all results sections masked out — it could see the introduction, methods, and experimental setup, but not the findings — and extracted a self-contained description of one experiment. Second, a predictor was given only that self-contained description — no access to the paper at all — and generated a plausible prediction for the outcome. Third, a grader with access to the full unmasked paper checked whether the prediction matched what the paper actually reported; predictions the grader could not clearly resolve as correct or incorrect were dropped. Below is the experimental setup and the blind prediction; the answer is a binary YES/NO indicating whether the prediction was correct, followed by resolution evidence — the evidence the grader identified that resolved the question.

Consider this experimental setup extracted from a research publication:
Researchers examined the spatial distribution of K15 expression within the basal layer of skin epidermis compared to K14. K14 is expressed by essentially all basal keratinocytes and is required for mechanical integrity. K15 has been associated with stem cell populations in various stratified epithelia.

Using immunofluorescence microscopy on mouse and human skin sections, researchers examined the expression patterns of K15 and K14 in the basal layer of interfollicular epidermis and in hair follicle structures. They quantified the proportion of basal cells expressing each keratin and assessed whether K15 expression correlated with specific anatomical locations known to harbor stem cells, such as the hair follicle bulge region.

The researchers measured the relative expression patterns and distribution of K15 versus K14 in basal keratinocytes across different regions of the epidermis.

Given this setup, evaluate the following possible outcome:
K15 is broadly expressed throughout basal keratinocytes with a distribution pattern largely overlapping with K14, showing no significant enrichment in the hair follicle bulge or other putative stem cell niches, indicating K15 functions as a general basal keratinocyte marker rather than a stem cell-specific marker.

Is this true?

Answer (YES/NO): NO